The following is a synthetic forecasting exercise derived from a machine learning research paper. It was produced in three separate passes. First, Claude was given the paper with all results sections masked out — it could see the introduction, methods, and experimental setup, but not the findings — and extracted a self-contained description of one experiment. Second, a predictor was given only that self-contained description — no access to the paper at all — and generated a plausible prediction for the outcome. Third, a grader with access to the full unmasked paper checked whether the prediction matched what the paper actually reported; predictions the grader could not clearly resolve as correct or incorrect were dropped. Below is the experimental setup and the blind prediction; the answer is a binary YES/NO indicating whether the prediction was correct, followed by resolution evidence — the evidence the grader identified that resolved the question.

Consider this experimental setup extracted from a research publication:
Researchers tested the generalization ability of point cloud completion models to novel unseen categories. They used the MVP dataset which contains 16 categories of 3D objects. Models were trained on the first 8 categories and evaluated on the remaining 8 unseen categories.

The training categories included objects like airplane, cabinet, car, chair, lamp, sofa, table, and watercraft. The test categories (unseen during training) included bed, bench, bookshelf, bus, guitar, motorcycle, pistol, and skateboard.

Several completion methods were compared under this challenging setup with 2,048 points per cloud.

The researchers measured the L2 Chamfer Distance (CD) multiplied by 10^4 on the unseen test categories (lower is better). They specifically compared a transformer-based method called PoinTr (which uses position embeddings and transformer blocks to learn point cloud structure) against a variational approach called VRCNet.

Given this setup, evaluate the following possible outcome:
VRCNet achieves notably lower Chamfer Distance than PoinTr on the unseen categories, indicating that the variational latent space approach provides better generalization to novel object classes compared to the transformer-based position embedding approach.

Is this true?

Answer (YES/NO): YES